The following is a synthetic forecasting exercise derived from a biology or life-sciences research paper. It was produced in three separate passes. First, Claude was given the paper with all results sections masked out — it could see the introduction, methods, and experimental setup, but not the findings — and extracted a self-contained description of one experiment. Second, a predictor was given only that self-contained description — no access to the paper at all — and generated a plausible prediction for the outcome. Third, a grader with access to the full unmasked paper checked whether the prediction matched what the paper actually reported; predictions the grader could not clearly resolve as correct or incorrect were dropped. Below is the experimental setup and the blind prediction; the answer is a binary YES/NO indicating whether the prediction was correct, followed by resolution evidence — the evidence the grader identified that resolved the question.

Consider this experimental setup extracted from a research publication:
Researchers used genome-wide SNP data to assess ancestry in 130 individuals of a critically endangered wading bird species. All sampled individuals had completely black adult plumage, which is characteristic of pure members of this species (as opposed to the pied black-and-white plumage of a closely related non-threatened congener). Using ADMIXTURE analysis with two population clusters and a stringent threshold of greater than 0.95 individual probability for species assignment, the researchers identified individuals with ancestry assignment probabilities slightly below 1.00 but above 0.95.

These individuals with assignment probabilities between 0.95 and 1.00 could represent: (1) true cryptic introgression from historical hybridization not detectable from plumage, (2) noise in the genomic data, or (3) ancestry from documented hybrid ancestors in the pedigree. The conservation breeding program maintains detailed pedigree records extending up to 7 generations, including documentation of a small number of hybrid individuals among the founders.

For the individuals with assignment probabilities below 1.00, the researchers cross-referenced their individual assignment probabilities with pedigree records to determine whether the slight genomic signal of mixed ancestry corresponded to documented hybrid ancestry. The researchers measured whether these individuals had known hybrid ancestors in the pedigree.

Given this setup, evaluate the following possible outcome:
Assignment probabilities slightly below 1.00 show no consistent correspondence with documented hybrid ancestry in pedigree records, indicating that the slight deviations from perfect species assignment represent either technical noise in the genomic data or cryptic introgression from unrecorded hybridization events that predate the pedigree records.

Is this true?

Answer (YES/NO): NO